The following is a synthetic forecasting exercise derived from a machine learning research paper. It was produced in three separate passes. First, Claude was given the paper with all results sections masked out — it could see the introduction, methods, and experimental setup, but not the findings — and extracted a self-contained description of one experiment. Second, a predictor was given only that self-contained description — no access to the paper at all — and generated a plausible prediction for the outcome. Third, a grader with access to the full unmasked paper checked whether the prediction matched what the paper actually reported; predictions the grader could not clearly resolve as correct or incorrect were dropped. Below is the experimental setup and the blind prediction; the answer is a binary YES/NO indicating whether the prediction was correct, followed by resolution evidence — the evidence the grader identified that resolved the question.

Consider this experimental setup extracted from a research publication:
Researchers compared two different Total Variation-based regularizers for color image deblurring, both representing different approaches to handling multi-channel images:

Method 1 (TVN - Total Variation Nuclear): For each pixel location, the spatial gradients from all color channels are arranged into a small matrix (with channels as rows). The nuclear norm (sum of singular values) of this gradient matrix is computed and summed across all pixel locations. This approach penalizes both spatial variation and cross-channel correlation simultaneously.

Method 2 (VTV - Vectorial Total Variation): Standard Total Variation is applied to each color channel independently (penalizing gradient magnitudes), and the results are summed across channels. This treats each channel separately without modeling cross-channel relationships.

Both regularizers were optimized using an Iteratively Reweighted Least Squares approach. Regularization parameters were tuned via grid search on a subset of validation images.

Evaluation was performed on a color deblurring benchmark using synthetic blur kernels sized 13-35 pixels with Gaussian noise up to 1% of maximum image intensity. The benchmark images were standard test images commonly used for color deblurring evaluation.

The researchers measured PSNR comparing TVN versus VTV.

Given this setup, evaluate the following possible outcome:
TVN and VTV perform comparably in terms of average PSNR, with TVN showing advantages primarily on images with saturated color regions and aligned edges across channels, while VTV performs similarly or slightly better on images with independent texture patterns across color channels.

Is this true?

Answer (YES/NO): NO